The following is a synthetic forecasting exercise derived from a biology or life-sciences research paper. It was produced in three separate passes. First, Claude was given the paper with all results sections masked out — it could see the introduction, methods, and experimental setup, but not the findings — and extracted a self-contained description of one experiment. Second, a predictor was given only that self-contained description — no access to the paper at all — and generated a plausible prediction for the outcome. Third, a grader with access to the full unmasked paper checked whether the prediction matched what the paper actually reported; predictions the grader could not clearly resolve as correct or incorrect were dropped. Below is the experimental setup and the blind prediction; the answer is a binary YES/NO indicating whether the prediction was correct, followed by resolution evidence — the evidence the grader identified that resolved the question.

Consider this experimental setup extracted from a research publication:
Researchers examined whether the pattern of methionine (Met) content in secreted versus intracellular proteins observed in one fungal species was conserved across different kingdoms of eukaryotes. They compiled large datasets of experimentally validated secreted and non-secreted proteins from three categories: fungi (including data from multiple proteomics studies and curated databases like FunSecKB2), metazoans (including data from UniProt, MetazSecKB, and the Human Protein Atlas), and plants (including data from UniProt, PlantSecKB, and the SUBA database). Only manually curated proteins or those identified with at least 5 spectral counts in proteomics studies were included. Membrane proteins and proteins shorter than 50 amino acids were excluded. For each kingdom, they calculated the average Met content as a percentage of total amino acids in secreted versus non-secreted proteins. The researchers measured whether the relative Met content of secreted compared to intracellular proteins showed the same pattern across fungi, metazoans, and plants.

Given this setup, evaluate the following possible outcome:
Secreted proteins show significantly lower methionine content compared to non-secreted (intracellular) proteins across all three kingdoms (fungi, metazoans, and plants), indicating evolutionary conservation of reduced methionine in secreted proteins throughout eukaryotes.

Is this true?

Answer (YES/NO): NO